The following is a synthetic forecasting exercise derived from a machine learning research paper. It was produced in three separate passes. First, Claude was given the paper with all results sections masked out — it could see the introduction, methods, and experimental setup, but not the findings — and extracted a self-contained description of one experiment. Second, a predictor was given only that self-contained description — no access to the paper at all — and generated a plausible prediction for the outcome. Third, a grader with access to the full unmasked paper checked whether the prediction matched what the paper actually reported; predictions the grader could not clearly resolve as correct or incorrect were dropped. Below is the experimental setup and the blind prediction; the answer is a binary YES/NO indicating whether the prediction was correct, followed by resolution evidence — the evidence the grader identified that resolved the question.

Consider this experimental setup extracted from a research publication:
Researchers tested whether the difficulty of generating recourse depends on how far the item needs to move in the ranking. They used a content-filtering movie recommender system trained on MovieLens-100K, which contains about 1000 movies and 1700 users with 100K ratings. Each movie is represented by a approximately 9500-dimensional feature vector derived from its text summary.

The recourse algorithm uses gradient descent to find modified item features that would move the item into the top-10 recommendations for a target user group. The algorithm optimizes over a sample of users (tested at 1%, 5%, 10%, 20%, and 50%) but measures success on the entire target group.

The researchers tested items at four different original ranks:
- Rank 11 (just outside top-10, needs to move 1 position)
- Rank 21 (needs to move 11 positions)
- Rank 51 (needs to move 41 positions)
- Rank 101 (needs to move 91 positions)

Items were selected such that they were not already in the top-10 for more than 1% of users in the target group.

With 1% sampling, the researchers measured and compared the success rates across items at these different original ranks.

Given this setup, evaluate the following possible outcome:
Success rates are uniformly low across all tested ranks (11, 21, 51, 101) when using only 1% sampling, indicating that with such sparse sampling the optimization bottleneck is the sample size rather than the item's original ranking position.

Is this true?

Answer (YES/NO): NO